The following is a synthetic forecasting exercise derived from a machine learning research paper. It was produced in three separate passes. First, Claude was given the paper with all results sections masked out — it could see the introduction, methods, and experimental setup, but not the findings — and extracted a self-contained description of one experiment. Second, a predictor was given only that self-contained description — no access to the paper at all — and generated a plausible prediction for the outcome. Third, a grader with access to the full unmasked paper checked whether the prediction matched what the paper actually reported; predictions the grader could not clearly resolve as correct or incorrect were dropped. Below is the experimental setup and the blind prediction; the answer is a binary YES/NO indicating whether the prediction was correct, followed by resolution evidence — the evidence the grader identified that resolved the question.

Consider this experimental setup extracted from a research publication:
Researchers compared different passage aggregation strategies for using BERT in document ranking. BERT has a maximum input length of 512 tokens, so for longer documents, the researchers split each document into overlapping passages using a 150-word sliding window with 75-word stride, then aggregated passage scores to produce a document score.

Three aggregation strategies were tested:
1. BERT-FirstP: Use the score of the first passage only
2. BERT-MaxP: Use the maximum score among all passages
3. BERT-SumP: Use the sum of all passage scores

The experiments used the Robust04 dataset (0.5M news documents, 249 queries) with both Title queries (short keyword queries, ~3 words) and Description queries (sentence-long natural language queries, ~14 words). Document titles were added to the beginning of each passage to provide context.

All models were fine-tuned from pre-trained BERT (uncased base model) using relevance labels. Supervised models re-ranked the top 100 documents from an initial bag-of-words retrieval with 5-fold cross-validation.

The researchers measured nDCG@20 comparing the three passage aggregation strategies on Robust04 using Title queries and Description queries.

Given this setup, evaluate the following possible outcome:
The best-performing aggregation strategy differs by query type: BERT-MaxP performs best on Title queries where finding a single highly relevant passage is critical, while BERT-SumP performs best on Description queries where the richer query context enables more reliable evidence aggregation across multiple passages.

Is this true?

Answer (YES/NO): NO